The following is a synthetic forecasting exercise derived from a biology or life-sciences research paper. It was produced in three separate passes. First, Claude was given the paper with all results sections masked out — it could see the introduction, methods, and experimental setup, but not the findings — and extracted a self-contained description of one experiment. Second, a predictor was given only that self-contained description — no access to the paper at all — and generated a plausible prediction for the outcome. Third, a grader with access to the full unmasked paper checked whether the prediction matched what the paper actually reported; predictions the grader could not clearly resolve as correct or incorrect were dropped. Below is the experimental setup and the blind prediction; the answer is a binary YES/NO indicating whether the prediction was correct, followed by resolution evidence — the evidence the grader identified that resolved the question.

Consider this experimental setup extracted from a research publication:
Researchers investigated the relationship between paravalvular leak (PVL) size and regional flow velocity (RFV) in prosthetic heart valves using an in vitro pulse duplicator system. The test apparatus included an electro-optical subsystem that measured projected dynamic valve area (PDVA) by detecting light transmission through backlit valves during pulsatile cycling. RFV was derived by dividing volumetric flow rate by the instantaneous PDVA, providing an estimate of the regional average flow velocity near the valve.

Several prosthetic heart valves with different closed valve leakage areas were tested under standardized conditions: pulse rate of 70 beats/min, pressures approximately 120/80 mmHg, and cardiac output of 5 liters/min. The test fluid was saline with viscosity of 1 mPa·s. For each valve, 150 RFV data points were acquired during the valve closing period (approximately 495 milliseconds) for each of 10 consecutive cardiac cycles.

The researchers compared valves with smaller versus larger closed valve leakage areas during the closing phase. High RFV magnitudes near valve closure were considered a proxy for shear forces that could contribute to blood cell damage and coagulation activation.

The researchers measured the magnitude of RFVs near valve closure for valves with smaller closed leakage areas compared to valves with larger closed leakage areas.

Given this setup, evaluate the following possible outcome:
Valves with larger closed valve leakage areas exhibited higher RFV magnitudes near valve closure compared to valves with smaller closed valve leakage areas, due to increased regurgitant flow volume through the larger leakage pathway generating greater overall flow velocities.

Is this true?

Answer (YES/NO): NO